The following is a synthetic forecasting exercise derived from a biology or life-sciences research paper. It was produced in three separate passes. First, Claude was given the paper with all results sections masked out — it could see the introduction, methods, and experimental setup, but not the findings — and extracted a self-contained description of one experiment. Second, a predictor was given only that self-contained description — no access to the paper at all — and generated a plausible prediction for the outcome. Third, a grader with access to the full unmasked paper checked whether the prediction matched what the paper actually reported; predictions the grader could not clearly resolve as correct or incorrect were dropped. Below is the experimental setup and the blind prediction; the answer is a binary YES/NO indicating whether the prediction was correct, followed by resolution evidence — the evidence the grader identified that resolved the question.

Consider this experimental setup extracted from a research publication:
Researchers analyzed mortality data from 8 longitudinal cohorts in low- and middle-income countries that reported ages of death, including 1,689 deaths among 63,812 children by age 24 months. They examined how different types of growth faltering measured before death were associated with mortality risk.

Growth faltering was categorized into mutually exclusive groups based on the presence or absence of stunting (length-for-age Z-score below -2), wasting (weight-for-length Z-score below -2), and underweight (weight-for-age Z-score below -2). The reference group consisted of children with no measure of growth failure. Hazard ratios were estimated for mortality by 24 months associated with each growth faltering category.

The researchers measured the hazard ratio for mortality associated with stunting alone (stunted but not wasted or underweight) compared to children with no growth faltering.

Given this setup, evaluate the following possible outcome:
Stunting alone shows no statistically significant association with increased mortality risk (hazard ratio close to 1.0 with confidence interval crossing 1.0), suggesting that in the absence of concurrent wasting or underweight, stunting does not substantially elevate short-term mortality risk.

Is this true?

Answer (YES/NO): YES